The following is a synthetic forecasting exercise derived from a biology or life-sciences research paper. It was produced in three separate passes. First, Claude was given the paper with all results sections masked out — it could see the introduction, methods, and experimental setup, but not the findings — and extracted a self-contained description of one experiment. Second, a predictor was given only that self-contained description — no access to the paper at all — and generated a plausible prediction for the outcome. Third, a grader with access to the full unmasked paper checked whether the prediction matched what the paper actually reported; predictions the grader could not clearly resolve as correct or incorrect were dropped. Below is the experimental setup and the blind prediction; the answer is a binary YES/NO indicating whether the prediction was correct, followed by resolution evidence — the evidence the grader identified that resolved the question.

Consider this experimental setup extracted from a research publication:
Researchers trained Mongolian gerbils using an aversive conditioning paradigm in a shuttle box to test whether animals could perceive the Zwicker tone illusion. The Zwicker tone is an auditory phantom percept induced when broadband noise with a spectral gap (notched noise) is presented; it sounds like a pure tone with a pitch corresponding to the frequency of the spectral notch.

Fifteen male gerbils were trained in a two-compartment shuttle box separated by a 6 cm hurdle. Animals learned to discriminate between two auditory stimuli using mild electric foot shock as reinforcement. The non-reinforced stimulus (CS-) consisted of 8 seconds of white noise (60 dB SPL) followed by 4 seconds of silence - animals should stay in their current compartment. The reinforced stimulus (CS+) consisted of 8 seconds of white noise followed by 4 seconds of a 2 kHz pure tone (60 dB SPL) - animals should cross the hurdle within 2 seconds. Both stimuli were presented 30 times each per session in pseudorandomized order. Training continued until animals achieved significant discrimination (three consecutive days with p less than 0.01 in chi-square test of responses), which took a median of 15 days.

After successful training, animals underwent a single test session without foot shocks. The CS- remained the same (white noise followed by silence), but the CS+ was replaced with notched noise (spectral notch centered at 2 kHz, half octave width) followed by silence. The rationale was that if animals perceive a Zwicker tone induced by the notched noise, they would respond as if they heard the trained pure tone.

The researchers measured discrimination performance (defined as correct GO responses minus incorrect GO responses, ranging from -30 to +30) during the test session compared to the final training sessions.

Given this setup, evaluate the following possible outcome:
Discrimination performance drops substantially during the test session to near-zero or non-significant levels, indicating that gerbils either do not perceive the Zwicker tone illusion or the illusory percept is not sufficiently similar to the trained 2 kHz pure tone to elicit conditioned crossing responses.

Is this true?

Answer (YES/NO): YES